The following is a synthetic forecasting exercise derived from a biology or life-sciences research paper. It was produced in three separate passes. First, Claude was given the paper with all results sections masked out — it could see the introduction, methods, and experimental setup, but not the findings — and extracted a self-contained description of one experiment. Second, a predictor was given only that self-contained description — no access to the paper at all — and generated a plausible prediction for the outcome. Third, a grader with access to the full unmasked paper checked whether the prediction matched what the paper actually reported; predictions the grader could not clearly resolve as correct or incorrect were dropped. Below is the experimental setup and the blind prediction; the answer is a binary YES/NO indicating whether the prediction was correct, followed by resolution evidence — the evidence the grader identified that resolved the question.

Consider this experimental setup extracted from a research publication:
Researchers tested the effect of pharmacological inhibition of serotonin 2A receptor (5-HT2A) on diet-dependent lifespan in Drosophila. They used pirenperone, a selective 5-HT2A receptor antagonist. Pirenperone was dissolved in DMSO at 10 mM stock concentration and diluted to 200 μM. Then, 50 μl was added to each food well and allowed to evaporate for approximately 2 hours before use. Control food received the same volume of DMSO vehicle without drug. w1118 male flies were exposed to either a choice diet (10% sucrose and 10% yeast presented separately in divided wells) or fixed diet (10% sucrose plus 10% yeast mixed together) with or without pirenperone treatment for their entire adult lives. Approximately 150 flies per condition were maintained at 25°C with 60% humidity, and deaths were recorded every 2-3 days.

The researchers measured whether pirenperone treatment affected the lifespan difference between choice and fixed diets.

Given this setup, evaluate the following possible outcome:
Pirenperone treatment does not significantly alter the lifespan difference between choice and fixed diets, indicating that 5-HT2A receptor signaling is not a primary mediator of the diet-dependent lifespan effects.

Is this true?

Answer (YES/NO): NO